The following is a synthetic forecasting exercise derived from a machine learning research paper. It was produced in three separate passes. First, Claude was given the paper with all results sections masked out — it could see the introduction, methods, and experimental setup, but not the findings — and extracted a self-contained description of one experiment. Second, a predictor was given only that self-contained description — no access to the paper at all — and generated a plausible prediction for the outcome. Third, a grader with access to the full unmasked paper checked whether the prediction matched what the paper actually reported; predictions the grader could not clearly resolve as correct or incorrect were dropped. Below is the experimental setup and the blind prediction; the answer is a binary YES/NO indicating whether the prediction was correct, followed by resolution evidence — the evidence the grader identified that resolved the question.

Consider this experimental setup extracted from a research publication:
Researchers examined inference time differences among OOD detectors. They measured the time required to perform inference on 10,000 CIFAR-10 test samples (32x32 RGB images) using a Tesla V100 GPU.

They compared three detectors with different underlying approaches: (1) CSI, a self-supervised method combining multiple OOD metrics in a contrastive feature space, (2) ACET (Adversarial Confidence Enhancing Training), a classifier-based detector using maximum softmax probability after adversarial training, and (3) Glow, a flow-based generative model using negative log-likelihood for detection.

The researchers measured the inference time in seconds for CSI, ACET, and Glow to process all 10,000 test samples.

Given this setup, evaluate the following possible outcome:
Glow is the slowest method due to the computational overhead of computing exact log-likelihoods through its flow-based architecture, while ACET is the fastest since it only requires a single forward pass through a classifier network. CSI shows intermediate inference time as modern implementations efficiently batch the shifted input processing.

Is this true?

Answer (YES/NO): NO